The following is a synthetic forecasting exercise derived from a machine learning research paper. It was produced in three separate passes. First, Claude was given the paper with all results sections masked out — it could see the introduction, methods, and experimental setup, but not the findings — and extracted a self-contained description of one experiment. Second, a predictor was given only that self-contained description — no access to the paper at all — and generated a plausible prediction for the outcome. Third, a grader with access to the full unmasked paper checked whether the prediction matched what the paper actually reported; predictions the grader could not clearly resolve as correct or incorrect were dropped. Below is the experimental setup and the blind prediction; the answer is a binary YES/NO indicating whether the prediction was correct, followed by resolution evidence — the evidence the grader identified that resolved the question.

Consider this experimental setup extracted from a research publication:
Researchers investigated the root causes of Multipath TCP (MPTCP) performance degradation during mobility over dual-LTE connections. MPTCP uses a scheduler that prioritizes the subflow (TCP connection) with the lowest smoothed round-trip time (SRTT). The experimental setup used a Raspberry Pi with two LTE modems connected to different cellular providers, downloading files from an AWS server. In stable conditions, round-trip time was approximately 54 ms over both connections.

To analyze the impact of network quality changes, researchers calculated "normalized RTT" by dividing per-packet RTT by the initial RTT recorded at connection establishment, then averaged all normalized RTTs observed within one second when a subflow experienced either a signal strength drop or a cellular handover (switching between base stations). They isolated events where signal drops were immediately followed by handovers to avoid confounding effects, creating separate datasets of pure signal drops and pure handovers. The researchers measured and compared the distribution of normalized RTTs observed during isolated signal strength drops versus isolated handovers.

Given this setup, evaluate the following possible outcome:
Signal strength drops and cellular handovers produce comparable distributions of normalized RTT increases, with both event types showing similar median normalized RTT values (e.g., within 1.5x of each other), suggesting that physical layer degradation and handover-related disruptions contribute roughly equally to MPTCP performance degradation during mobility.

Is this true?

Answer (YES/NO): NO